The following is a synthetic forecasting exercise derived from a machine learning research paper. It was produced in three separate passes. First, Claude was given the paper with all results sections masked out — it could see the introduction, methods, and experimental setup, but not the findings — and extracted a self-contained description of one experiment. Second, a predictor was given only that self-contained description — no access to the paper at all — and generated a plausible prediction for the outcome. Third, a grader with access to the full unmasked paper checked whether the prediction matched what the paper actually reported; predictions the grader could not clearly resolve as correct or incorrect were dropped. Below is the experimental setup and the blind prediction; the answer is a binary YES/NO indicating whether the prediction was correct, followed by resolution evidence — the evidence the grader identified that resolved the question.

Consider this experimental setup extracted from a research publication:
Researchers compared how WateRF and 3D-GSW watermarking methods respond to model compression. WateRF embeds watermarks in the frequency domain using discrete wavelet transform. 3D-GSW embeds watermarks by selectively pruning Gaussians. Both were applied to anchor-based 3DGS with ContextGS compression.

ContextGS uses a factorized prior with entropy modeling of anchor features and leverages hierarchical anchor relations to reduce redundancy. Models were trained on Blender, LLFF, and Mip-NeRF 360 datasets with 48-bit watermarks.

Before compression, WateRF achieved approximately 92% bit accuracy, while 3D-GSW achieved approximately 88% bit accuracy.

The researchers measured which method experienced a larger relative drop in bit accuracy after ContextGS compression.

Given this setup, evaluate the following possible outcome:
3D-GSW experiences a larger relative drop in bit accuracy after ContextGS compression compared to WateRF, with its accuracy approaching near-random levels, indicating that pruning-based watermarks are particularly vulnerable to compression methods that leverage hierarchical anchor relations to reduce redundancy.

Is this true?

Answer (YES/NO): NO